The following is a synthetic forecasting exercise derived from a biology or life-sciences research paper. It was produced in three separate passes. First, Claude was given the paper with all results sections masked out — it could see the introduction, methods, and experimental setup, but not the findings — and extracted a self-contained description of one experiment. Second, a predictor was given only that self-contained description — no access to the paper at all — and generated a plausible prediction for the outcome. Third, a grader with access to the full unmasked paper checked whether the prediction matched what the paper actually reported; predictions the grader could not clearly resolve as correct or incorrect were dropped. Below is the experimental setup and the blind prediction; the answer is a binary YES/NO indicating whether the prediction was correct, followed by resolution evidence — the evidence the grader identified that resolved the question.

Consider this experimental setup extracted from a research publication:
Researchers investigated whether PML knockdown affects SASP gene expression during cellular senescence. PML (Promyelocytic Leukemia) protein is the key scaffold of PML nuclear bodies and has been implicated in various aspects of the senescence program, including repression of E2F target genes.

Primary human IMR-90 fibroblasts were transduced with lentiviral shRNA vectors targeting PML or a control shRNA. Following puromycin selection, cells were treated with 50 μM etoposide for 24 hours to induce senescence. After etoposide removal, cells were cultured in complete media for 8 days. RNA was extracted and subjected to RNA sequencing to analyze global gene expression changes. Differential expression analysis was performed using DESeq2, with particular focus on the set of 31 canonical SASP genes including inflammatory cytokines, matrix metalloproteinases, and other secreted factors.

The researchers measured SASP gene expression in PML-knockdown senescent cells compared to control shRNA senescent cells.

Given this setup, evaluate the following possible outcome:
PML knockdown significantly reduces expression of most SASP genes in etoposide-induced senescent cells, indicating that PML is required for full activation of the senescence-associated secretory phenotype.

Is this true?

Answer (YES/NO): YES